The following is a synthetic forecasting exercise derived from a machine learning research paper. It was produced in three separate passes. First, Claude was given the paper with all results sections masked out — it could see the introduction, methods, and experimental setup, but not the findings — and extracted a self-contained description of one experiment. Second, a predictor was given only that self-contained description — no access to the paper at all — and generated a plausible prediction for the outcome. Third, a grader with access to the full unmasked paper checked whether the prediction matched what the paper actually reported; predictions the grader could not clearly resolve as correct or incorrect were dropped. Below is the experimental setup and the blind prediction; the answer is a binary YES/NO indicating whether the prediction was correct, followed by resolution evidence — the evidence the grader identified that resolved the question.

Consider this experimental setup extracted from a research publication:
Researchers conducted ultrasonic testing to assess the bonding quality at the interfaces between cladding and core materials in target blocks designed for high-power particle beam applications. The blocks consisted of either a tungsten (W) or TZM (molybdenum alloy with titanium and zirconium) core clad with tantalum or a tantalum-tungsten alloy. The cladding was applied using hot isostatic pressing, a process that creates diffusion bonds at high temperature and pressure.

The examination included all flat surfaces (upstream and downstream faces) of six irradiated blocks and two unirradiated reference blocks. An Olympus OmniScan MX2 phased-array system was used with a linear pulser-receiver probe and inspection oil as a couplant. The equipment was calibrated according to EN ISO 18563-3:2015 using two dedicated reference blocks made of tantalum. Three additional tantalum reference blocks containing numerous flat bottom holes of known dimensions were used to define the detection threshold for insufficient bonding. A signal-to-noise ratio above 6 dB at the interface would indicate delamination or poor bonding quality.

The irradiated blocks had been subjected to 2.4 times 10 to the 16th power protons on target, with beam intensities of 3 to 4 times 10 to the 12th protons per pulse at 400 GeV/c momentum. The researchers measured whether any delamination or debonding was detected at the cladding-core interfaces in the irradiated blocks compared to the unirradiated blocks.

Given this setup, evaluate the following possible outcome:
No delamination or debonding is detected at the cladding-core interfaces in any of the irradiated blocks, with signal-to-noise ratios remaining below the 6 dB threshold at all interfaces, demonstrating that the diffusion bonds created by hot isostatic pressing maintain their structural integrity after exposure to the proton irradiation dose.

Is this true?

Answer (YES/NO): YES